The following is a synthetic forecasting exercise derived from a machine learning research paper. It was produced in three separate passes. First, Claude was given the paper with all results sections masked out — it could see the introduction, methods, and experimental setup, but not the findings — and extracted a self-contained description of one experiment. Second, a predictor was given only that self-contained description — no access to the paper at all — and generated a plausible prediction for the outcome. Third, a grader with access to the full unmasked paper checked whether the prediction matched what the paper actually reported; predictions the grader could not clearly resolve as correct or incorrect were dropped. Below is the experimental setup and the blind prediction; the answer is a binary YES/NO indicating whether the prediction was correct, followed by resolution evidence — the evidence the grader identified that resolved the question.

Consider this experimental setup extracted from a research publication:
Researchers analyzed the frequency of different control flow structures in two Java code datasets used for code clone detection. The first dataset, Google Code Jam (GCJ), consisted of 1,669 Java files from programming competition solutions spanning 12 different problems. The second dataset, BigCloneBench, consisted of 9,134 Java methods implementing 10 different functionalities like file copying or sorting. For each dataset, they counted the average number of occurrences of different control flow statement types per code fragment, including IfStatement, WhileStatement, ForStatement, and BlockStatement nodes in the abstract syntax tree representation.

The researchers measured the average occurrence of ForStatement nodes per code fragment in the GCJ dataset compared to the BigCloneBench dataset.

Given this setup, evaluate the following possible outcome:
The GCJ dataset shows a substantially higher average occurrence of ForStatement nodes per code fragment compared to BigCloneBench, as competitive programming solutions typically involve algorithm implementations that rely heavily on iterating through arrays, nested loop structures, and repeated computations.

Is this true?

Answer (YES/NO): YES